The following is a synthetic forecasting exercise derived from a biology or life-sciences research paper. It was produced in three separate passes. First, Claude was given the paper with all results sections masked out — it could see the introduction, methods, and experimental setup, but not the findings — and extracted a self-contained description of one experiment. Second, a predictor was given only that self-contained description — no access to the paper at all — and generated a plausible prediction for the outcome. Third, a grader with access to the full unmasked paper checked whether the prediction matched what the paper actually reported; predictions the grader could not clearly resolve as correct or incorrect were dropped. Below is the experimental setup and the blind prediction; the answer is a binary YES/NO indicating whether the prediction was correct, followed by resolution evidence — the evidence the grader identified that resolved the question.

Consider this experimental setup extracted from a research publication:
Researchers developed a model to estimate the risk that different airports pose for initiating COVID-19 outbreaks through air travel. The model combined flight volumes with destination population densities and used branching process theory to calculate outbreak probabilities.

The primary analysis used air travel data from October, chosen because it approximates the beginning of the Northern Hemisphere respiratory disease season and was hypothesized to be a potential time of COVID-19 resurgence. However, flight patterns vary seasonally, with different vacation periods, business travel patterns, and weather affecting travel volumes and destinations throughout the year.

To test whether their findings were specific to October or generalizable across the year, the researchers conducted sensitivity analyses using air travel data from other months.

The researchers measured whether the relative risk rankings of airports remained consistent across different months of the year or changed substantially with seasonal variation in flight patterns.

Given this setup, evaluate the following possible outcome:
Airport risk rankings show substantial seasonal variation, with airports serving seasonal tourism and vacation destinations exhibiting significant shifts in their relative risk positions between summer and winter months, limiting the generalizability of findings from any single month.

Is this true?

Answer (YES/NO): NO